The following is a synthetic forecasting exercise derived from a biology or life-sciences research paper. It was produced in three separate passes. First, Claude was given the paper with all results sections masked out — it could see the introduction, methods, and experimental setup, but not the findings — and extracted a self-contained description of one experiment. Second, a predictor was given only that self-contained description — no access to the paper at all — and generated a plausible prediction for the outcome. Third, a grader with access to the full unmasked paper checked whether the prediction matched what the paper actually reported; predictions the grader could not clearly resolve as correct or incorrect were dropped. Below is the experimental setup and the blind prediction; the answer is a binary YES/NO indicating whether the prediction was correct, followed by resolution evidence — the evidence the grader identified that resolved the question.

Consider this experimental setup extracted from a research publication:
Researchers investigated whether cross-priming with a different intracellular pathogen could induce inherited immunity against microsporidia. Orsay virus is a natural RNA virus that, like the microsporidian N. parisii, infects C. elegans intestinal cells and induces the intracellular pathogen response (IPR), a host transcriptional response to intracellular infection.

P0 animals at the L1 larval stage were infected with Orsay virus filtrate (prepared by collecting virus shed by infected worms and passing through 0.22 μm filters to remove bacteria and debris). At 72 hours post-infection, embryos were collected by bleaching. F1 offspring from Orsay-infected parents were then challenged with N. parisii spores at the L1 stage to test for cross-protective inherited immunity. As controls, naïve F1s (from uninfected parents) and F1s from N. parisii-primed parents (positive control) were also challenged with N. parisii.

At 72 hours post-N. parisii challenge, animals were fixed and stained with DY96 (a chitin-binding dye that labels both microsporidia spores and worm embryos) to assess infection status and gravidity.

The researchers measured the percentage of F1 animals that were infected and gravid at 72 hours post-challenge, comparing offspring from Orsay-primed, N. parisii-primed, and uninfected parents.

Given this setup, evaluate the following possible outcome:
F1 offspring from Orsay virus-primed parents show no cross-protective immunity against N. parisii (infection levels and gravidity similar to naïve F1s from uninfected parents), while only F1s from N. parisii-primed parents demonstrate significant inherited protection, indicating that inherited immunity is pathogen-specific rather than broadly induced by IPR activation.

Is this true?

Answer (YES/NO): NO